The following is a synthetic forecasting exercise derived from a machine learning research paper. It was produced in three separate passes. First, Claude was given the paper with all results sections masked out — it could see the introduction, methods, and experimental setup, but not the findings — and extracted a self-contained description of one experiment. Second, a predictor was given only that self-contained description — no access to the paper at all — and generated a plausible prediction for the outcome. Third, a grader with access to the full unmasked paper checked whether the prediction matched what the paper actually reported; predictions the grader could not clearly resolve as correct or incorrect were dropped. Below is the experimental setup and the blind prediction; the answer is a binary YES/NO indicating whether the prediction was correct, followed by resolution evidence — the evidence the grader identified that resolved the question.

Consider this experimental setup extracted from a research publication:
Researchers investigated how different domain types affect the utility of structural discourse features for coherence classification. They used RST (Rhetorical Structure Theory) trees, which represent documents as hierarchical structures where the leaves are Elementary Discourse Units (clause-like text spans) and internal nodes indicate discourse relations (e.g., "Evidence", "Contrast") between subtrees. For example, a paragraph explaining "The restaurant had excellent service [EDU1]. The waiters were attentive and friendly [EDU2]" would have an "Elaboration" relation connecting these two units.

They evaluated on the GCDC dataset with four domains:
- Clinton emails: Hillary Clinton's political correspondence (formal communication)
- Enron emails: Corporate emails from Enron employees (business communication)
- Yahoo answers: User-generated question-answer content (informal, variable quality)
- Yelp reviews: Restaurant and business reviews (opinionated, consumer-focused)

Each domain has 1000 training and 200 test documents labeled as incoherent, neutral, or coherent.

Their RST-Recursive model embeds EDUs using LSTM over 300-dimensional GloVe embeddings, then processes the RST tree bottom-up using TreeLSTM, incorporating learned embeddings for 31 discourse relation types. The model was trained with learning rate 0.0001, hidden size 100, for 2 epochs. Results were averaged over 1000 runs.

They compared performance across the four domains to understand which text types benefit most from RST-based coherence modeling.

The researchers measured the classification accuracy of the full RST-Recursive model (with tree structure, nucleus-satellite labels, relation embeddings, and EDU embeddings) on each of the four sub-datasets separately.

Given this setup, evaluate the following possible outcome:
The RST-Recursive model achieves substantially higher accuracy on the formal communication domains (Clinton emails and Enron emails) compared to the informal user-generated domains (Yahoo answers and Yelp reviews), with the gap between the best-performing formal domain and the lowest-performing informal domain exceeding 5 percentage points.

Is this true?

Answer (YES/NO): NO